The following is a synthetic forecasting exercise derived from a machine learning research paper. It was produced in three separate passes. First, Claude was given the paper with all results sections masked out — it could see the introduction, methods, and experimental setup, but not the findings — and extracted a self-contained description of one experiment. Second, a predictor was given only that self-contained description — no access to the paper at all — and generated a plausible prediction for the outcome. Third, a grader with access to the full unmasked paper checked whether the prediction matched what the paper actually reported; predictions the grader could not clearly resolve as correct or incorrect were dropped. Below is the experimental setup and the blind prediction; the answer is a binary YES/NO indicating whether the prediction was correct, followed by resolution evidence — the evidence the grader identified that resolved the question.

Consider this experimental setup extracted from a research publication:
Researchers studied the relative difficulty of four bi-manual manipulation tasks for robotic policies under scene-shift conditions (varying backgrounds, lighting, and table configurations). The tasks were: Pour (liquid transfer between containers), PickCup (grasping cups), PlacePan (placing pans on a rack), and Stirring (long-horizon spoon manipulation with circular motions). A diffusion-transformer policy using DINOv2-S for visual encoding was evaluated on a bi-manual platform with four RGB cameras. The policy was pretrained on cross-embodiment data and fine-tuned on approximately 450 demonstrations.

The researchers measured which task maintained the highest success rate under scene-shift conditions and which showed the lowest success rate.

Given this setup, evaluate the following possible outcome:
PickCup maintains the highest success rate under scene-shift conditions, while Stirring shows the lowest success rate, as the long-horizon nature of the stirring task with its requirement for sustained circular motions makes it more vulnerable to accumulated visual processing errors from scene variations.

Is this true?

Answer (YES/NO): YES